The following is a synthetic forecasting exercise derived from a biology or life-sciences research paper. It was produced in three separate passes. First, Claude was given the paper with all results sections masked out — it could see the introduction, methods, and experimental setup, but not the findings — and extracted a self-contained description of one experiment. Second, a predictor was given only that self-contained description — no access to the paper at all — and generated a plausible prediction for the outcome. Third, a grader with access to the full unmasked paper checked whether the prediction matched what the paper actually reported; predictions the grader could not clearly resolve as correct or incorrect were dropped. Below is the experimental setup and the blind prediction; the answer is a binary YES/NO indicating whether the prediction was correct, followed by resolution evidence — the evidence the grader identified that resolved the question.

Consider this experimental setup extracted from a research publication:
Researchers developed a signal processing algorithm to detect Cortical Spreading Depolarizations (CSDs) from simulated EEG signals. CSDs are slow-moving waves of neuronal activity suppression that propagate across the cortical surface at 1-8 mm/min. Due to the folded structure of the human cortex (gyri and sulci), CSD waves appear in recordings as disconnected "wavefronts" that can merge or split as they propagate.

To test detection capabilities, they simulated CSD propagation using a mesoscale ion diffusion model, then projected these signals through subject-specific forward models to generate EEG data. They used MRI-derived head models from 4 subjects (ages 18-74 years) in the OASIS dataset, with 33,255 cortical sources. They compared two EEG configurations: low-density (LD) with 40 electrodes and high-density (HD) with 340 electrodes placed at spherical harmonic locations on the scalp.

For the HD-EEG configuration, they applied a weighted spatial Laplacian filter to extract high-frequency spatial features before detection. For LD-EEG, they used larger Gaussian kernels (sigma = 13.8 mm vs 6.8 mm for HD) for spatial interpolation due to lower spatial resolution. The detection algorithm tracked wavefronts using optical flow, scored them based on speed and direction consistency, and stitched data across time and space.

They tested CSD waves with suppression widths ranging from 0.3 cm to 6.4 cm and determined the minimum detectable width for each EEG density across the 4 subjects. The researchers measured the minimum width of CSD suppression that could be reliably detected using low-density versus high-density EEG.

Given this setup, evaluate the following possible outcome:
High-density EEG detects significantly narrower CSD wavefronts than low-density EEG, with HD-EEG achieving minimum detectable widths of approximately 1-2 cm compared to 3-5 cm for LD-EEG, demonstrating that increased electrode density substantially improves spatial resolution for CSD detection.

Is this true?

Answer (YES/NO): NO